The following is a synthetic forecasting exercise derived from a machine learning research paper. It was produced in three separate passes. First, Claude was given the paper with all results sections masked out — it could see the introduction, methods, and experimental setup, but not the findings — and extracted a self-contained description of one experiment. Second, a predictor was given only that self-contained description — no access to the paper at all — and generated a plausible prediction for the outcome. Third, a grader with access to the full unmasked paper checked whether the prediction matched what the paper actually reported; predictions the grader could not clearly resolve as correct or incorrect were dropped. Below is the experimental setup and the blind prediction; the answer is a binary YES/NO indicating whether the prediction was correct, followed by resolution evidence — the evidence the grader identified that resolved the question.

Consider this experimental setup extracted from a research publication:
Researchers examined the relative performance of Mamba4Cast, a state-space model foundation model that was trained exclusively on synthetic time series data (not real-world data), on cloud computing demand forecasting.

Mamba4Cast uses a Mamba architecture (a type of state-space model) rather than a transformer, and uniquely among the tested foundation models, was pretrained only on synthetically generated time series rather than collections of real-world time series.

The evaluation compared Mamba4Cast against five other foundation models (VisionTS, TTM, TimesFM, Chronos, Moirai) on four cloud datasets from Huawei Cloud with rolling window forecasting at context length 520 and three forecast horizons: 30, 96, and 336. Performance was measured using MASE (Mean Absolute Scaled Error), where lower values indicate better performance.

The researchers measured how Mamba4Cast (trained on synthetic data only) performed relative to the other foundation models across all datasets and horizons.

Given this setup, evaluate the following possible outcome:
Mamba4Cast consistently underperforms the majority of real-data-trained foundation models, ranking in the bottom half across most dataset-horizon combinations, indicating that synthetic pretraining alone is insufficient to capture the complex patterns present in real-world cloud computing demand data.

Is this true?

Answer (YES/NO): YES